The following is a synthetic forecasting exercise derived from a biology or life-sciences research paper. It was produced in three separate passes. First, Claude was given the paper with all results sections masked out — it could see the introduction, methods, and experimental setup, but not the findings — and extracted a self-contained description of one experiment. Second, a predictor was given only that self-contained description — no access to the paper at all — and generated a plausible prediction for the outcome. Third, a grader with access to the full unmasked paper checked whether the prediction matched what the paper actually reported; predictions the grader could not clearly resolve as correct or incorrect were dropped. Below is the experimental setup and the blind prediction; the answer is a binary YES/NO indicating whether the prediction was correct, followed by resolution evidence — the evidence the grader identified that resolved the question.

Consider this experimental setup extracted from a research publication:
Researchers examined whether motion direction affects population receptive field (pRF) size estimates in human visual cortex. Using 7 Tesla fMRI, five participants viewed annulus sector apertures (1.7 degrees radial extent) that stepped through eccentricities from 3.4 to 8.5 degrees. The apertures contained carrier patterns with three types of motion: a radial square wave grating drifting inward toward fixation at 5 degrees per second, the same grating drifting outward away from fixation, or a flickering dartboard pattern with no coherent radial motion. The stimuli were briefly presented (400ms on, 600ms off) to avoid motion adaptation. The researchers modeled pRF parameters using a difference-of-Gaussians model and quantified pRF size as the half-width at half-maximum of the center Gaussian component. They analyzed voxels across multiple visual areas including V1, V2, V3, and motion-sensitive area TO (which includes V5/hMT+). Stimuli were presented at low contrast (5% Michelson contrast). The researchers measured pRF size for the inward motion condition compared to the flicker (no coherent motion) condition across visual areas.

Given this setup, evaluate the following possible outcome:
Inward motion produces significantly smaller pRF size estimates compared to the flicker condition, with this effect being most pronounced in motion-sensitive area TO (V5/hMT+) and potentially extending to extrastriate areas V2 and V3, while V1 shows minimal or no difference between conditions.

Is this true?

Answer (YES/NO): NO